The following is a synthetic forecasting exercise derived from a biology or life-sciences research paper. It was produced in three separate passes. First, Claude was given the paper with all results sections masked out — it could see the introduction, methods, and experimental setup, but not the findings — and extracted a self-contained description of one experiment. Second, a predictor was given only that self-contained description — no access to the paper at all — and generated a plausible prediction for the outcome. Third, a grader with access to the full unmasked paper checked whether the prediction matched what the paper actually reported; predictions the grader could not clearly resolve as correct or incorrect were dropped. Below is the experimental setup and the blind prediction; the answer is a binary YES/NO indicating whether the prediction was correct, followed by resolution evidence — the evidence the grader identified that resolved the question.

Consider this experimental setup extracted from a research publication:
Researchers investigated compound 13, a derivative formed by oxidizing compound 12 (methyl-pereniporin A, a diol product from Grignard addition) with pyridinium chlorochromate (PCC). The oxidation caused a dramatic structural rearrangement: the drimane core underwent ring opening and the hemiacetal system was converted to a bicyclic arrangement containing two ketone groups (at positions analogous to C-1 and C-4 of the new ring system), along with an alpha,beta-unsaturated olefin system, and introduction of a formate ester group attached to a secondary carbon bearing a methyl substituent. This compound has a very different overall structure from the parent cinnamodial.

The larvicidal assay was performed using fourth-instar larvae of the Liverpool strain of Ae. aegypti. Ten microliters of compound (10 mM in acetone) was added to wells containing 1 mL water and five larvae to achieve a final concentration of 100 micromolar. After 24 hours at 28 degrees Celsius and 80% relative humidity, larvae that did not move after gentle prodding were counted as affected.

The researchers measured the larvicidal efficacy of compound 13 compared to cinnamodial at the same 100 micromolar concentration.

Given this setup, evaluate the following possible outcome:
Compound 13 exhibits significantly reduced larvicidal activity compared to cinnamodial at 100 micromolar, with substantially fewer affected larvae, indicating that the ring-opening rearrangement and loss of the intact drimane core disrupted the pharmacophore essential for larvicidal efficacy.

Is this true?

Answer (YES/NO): NO